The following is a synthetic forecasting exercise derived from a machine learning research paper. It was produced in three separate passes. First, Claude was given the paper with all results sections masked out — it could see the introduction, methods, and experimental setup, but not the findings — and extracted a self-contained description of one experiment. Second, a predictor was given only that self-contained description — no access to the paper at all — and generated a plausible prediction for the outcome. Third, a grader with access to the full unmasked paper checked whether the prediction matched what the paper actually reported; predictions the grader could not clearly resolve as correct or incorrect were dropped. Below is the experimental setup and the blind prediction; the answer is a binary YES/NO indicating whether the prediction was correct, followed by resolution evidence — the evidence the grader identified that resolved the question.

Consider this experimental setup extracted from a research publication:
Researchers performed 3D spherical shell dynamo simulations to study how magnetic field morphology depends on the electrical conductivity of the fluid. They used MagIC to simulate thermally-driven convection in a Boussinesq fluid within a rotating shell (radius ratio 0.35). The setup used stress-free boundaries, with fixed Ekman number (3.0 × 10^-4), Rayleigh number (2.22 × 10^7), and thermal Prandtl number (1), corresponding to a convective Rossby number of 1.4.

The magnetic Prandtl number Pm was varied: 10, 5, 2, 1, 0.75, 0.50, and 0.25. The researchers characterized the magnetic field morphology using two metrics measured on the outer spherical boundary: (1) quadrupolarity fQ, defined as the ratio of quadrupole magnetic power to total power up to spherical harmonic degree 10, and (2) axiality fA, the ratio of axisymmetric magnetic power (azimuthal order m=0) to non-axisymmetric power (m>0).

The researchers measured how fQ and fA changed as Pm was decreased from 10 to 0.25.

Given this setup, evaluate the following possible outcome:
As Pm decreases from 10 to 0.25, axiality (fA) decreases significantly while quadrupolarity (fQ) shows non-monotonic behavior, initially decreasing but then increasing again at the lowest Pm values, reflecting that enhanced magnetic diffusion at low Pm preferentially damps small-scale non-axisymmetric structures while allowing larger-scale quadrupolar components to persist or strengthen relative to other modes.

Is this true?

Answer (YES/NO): NO